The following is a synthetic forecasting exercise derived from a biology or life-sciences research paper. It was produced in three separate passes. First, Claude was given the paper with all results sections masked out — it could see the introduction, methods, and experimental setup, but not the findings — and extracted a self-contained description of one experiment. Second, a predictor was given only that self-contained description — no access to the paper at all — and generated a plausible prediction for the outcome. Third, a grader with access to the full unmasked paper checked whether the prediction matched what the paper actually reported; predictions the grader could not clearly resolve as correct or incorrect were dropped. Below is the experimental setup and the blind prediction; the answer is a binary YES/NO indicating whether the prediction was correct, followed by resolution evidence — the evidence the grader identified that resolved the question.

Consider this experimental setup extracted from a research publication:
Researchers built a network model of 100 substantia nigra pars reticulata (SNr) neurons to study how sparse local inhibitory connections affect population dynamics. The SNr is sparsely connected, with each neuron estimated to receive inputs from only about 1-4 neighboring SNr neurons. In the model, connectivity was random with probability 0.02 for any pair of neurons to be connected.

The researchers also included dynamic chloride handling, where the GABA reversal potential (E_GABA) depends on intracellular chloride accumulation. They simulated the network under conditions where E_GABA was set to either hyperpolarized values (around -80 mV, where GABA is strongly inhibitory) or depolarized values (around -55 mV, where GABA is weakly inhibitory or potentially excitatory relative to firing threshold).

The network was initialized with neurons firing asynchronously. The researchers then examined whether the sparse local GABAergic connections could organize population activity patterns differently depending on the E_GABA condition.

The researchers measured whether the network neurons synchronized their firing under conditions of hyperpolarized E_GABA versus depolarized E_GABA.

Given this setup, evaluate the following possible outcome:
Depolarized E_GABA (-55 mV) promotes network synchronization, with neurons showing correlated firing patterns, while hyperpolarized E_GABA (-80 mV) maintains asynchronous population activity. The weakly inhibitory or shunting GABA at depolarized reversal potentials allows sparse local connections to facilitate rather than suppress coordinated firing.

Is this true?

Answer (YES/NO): NO